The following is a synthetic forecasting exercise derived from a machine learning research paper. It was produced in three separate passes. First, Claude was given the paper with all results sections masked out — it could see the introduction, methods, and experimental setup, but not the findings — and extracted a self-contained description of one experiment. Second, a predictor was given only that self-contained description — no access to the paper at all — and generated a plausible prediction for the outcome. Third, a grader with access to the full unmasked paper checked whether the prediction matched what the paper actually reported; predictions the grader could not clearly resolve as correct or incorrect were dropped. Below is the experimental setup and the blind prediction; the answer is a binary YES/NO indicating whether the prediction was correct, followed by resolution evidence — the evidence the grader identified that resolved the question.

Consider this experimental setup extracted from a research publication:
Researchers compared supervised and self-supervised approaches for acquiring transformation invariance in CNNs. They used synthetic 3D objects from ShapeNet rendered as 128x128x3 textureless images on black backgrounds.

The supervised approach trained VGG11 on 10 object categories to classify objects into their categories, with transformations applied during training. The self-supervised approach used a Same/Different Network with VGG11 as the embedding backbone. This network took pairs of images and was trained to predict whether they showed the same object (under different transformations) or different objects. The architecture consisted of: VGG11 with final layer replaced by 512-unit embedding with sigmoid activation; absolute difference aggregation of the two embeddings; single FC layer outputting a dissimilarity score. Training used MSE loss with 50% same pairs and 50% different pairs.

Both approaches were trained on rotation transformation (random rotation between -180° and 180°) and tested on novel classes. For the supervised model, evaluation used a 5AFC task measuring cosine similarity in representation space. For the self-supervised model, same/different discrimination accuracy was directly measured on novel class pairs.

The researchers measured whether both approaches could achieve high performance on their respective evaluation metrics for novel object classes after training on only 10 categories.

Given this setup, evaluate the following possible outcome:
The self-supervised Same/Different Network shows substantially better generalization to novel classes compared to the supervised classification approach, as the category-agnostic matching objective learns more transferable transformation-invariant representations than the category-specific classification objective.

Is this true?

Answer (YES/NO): NO